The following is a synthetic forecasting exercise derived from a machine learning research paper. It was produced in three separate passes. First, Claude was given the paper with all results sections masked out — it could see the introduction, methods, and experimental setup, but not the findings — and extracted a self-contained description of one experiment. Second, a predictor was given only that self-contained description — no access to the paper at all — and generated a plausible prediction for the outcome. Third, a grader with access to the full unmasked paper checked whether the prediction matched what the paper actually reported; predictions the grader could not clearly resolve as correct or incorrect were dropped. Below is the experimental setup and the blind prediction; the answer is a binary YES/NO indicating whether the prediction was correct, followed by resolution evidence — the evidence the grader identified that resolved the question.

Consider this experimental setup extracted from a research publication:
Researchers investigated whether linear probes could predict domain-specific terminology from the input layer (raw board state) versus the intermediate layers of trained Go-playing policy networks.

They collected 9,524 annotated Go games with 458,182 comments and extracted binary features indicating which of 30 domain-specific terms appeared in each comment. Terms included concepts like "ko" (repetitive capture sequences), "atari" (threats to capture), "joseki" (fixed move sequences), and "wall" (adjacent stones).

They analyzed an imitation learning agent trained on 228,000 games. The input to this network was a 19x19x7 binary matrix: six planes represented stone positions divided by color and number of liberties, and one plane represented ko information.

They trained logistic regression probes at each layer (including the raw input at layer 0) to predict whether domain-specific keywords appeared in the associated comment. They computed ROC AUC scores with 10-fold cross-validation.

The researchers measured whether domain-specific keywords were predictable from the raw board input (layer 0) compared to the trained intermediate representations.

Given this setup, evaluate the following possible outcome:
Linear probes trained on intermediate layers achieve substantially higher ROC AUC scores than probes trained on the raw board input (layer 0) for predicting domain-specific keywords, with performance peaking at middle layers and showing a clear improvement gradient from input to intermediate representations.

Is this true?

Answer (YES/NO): NO